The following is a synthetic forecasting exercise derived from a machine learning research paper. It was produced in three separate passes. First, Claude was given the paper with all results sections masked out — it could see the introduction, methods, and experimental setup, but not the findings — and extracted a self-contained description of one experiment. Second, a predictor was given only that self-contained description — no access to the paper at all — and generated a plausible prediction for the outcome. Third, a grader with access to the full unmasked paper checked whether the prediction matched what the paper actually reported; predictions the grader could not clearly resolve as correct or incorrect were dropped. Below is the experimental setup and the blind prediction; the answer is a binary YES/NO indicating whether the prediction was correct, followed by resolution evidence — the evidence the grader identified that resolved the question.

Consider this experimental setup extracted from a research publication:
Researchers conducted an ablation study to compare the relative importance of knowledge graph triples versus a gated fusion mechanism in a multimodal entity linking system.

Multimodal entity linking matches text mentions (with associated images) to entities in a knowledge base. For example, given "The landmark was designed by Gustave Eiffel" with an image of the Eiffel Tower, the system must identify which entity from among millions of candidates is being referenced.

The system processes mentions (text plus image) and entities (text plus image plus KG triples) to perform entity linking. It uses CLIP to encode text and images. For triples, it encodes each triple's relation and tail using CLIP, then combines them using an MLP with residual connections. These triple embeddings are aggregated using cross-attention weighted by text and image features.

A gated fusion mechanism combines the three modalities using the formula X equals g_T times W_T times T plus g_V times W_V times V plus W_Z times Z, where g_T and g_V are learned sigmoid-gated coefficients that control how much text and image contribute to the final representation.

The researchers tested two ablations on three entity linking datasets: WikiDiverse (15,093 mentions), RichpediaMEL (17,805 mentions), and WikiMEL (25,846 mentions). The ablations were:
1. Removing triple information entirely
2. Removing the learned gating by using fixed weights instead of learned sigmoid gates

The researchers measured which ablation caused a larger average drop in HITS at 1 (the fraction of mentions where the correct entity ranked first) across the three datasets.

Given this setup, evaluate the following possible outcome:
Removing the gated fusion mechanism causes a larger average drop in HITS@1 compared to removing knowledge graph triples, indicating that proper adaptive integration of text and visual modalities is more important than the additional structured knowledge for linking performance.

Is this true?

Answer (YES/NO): NO